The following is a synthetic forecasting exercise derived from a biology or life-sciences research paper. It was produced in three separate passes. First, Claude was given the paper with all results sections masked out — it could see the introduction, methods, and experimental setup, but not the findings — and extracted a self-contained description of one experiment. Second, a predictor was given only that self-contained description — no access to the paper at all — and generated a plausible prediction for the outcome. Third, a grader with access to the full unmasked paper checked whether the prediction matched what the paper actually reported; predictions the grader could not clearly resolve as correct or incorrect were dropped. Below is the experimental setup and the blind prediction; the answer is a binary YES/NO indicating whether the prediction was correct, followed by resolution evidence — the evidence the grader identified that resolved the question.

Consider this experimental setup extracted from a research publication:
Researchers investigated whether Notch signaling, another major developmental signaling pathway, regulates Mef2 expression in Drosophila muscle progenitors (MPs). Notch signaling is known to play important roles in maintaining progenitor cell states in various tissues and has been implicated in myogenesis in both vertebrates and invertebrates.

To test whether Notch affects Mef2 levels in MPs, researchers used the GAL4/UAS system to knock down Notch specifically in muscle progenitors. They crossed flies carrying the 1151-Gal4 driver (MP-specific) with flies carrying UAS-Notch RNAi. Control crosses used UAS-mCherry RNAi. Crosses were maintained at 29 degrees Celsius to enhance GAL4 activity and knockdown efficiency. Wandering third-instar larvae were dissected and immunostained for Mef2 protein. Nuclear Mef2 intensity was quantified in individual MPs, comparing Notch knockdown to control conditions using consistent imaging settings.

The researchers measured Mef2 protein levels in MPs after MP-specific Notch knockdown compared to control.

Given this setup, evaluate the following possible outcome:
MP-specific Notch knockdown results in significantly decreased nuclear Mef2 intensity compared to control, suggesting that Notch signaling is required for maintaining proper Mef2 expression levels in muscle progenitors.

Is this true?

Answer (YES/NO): NO